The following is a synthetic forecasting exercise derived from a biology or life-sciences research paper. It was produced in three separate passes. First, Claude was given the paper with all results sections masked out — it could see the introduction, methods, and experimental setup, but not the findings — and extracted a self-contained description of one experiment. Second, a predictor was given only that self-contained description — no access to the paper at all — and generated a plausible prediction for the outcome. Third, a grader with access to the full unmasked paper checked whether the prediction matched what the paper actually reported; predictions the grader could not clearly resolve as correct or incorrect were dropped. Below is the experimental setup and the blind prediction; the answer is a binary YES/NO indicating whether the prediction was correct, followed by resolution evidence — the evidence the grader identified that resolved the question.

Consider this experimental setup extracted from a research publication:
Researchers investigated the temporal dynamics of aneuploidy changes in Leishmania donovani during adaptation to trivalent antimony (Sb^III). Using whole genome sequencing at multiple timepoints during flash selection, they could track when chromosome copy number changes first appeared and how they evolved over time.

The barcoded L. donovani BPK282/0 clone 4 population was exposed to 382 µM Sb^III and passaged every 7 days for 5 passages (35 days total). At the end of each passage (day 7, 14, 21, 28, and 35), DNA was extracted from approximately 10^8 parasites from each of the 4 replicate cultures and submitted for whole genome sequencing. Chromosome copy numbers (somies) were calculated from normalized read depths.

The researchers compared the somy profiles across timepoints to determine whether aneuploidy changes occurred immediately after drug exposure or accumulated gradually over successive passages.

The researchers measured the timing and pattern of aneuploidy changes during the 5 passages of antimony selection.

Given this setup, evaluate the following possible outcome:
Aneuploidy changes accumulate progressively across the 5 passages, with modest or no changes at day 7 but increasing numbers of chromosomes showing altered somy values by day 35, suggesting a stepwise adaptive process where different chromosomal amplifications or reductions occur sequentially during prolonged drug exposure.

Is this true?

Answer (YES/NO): NO